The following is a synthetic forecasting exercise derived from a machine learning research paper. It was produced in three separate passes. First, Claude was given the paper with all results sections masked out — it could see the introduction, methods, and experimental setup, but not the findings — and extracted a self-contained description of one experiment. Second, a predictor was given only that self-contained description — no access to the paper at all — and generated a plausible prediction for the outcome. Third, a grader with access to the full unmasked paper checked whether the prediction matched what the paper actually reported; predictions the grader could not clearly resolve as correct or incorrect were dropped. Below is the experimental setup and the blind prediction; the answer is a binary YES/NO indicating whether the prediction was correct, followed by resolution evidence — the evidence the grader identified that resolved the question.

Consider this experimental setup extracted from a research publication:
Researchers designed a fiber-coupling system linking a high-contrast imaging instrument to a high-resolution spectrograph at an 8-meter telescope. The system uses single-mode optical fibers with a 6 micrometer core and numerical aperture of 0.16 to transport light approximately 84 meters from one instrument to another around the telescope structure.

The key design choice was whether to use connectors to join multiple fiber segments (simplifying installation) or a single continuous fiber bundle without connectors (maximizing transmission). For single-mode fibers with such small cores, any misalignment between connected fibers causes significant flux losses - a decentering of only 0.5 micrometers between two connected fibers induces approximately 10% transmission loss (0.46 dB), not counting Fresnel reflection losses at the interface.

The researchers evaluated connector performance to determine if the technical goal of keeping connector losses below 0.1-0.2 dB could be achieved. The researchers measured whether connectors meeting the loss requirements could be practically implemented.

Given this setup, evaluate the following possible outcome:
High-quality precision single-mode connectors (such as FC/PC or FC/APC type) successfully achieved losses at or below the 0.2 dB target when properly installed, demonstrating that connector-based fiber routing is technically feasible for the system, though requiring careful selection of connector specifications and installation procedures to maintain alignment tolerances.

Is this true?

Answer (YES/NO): NO